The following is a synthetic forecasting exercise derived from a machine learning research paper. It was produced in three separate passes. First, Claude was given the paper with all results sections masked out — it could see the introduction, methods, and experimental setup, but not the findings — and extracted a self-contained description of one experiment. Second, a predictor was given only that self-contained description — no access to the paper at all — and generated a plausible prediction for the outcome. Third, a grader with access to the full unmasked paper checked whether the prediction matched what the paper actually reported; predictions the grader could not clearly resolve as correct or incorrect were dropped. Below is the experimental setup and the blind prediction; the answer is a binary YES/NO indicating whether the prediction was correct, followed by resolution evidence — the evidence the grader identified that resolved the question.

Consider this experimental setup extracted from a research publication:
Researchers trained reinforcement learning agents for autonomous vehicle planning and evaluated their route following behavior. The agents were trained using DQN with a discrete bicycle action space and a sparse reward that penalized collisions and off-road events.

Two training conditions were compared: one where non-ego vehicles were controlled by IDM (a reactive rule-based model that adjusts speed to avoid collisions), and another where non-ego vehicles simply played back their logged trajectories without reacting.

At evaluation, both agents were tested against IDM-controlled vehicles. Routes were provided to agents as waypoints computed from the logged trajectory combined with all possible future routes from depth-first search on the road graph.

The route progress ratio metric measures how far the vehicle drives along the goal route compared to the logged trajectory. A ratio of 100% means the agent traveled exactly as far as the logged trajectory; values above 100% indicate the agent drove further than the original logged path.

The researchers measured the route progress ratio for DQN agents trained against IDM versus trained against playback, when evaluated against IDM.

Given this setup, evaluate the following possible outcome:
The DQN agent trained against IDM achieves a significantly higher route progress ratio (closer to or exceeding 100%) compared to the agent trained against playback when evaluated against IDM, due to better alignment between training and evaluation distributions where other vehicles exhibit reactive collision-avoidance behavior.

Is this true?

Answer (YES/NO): NO